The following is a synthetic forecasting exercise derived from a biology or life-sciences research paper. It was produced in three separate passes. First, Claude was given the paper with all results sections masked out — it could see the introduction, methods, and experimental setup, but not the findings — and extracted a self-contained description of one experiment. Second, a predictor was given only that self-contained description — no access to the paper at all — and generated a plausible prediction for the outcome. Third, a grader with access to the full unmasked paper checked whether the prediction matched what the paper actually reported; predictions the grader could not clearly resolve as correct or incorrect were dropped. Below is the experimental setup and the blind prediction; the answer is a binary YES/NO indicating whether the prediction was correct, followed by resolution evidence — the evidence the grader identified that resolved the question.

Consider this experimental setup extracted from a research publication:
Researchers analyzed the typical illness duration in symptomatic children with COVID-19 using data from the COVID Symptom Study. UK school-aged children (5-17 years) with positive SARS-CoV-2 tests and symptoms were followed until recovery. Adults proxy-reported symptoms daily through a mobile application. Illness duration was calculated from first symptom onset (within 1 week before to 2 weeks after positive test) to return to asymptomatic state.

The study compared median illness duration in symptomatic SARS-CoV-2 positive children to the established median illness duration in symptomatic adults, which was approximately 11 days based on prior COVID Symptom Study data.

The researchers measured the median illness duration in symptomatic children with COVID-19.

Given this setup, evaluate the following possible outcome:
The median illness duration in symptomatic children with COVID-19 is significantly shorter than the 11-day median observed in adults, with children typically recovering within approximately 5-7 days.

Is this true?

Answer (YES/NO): YES